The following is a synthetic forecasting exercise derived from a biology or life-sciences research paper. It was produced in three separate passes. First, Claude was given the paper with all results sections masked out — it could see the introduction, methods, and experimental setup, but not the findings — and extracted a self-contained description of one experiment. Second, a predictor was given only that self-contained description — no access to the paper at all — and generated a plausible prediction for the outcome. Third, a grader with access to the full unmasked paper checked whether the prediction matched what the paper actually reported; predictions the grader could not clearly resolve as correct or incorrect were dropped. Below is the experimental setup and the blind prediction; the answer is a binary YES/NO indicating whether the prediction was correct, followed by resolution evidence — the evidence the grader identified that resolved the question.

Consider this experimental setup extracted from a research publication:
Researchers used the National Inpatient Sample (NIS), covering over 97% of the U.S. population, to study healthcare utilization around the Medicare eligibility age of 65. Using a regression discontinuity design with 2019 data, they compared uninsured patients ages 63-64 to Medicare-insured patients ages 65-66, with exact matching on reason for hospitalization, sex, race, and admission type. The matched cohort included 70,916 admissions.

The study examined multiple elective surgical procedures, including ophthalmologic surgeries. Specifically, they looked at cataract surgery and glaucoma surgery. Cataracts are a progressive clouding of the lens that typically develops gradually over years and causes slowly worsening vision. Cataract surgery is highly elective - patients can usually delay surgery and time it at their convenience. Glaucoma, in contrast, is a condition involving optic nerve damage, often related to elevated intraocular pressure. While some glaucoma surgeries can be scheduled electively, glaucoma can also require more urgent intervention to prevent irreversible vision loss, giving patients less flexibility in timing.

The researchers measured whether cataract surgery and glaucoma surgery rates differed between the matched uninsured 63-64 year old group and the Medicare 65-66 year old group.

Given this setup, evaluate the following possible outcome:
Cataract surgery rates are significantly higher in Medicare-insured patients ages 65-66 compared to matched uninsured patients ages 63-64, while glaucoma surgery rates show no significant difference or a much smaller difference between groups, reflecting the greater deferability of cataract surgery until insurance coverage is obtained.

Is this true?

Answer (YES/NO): NO